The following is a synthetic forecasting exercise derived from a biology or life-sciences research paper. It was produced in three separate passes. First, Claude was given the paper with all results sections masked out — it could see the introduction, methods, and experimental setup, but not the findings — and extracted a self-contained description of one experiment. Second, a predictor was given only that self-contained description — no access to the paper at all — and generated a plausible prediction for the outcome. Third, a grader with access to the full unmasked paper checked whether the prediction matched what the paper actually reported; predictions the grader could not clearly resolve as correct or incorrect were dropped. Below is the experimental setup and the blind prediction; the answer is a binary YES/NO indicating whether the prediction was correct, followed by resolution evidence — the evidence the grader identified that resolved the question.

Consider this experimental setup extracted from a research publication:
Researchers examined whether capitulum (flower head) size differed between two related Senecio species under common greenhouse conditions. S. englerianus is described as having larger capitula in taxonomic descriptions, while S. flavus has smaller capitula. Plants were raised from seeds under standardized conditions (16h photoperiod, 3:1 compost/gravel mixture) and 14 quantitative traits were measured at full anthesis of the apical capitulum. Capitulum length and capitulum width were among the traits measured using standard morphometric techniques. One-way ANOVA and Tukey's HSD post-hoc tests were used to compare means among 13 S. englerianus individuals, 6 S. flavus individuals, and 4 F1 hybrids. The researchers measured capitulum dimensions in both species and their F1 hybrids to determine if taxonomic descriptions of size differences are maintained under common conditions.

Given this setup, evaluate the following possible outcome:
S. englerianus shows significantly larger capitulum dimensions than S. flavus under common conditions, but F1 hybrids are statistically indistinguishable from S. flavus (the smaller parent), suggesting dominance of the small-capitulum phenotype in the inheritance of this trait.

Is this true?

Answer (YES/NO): NO